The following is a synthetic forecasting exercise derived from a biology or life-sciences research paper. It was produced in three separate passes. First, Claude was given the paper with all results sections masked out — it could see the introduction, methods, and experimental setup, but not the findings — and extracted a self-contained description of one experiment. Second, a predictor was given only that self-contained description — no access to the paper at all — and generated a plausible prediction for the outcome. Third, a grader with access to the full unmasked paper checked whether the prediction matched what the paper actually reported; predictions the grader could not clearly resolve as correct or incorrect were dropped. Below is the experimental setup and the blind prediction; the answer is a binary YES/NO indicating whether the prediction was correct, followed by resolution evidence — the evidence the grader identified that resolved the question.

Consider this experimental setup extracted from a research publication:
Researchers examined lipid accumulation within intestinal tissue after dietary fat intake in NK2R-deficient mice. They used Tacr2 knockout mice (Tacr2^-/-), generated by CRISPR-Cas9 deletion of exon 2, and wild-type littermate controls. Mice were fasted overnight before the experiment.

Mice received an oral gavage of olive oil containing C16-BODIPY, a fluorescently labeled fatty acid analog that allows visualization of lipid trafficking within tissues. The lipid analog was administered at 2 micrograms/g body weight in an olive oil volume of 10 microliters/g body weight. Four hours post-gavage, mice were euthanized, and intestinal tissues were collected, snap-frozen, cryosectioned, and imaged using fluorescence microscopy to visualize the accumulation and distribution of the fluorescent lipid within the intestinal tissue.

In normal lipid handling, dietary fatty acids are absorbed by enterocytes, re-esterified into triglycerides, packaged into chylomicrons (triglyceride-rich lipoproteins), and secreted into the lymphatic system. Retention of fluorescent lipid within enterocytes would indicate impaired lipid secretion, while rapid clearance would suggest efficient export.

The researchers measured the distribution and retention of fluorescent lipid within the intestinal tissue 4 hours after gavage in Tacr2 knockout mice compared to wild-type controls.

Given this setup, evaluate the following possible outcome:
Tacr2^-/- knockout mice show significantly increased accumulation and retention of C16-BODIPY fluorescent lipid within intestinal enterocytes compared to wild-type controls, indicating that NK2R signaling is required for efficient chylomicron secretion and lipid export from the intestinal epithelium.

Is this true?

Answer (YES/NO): NO